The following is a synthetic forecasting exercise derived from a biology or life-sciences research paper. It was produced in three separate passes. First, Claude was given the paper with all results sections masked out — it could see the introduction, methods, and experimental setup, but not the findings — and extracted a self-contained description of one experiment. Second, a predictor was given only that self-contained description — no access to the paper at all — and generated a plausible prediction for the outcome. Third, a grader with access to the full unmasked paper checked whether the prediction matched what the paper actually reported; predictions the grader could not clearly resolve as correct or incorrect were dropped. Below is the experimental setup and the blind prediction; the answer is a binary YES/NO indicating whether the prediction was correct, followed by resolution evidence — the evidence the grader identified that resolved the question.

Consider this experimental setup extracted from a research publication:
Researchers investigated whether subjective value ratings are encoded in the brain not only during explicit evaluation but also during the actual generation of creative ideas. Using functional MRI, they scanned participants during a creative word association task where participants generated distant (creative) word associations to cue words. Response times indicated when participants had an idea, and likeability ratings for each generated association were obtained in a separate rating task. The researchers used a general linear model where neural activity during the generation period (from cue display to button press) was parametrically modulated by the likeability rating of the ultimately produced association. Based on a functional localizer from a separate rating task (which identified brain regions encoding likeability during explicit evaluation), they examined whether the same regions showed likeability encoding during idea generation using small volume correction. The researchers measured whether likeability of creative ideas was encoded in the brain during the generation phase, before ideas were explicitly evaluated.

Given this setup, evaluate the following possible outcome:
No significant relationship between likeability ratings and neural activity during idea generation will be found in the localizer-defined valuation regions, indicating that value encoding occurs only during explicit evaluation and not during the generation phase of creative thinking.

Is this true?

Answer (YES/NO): NO